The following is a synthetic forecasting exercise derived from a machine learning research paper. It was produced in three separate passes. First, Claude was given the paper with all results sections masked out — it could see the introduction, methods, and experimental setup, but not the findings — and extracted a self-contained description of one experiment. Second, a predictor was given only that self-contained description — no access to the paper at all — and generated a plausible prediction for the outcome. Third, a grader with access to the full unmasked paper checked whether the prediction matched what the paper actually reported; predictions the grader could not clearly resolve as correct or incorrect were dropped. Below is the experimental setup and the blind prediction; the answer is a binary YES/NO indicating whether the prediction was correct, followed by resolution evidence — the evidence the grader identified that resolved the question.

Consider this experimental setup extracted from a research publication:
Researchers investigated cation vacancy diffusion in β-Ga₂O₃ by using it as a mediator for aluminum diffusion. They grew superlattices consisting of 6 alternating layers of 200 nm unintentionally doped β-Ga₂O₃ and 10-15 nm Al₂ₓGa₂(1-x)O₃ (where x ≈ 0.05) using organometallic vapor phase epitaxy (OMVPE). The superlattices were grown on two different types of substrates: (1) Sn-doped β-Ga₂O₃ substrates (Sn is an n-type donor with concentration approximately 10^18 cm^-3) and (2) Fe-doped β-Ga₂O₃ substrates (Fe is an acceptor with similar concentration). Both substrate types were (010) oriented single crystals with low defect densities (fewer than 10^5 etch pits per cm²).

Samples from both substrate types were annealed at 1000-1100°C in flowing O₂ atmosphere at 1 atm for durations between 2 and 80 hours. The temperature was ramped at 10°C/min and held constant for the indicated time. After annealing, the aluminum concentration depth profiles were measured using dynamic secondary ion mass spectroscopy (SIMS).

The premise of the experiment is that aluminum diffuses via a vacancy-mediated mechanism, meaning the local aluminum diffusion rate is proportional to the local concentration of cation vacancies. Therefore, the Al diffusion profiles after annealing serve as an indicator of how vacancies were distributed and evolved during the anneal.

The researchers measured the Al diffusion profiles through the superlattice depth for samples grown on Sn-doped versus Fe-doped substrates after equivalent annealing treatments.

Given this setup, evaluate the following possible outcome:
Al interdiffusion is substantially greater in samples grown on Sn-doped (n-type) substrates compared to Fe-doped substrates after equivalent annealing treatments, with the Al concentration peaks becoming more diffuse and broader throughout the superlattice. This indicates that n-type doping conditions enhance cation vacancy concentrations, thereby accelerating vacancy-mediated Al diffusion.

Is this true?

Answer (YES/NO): YES